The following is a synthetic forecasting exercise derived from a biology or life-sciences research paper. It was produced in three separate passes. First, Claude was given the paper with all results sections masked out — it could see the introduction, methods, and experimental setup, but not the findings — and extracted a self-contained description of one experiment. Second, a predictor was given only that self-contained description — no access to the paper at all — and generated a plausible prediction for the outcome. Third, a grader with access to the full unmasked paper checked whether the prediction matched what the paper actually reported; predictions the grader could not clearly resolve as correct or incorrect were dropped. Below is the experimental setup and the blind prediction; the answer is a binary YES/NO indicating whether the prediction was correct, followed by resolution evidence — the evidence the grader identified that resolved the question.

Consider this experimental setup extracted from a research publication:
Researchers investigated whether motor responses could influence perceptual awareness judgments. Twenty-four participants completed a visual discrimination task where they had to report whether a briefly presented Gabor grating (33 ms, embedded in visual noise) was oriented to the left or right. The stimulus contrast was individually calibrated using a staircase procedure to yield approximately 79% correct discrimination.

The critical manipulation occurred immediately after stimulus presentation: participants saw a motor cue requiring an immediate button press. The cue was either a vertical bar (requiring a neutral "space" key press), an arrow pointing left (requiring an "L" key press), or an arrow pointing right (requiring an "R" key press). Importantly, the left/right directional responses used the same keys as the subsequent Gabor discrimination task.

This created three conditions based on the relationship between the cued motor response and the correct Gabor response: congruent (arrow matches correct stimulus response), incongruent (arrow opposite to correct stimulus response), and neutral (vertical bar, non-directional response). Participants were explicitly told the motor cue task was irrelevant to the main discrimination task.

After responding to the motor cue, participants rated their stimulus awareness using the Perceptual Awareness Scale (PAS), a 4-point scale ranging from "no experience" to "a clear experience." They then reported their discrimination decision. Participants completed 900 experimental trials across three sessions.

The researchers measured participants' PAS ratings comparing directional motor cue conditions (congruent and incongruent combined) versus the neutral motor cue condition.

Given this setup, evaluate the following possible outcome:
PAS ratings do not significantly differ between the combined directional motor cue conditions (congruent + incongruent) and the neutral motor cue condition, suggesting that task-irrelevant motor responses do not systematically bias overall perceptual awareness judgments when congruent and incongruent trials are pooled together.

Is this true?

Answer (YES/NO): NO